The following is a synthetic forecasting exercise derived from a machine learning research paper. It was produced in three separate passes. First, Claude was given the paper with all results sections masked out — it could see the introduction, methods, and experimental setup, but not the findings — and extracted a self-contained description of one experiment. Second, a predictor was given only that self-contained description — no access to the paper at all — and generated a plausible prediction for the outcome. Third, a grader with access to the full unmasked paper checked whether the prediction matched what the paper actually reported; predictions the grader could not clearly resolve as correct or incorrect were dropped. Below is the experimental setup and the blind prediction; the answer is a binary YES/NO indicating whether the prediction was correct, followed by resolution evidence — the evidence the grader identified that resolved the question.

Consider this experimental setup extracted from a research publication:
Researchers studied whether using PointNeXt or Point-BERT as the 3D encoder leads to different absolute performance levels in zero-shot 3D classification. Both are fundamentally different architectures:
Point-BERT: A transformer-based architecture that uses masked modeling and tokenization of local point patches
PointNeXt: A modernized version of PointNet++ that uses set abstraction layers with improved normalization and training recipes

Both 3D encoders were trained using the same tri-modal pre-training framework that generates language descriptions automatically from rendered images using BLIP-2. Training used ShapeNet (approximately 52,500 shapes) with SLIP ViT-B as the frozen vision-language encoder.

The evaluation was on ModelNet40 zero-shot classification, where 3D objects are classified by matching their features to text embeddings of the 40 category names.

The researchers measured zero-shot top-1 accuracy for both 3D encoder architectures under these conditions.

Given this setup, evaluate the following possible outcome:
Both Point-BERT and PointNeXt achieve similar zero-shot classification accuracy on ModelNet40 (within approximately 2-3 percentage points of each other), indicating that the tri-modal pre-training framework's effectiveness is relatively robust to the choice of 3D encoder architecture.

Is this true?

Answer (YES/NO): YES